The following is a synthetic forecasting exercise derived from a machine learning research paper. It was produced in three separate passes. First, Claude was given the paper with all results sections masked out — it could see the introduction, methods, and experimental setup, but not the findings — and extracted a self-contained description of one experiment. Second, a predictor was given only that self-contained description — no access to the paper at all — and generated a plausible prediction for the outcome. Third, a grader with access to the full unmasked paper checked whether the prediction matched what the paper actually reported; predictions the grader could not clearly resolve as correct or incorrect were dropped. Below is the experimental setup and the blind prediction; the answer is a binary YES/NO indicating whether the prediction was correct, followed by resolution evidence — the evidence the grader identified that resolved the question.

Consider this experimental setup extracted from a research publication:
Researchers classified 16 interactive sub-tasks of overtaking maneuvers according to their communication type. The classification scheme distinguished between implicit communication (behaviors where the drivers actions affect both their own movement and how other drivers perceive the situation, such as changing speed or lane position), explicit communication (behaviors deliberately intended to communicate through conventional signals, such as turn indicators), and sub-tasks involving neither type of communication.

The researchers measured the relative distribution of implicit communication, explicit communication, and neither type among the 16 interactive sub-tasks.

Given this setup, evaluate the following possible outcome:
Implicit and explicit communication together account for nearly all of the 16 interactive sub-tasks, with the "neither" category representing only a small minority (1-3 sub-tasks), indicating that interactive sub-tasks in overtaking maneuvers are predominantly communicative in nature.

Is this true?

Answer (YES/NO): NO